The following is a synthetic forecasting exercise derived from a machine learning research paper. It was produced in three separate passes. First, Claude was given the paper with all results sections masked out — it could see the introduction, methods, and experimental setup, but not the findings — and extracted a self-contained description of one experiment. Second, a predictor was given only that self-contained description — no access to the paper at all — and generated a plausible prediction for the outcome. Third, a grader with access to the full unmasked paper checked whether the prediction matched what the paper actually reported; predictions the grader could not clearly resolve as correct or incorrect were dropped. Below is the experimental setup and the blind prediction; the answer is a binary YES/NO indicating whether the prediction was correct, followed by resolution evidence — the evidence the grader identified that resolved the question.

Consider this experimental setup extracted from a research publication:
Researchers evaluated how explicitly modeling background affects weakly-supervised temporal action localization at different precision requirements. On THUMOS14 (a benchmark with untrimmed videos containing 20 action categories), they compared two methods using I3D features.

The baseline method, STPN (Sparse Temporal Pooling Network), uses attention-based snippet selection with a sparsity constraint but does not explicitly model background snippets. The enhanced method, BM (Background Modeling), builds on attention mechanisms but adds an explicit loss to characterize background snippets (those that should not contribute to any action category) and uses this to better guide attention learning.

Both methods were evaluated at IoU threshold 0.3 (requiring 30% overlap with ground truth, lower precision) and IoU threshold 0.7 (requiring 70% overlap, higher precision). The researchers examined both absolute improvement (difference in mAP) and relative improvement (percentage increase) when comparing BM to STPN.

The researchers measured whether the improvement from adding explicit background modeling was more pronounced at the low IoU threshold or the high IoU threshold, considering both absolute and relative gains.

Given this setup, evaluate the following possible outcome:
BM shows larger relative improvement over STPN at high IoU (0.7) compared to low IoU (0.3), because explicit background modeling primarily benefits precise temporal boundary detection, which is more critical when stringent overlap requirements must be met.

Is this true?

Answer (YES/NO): YES